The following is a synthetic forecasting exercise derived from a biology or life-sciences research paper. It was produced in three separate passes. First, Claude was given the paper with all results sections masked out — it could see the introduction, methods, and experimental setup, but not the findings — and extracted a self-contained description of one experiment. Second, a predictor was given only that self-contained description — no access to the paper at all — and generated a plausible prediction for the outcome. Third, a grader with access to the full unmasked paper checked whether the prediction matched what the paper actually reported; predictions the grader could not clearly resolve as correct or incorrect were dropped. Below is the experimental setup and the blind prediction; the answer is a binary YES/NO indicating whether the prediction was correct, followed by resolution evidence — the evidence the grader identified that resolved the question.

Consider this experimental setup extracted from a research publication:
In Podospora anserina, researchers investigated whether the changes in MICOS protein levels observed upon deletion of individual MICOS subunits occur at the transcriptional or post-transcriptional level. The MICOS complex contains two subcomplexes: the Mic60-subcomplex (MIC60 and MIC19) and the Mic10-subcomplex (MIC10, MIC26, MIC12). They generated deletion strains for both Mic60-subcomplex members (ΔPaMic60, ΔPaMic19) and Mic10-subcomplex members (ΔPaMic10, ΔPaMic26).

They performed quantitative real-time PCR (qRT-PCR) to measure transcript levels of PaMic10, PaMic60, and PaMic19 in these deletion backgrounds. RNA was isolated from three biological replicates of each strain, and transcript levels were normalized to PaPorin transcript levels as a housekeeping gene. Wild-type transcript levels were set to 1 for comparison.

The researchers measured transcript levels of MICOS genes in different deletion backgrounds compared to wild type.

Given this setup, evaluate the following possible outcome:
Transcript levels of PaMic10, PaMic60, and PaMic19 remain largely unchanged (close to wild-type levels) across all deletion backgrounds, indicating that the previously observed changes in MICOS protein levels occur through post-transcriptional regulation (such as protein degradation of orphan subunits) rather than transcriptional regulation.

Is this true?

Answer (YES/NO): YES